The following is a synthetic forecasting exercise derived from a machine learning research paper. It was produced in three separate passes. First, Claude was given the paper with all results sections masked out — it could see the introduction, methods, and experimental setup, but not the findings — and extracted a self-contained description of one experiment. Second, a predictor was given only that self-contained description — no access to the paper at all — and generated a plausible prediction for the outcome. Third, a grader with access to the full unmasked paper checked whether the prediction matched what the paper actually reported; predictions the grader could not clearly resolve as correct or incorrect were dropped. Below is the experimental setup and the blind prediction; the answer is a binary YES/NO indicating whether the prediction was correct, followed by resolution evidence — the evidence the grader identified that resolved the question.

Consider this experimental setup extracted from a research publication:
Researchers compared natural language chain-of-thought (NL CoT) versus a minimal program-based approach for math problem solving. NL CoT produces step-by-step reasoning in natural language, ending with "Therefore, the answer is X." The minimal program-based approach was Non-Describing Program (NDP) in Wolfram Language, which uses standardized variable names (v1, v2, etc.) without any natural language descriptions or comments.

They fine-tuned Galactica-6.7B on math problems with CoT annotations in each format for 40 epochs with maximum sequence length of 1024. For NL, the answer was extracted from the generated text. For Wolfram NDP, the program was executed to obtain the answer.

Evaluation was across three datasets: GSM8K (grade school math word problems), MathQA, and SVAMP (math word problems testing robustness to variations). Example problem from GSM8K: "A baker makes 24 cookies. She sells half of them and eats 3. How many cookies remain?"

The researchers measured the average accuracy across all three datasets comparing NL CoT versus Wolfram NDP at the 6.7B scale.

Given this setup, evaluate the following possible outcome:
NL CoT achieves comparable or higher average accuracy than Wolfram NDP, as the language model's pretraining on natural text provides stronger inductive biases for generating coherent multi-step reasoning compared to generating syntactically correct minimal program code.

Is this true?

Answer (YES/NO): NO